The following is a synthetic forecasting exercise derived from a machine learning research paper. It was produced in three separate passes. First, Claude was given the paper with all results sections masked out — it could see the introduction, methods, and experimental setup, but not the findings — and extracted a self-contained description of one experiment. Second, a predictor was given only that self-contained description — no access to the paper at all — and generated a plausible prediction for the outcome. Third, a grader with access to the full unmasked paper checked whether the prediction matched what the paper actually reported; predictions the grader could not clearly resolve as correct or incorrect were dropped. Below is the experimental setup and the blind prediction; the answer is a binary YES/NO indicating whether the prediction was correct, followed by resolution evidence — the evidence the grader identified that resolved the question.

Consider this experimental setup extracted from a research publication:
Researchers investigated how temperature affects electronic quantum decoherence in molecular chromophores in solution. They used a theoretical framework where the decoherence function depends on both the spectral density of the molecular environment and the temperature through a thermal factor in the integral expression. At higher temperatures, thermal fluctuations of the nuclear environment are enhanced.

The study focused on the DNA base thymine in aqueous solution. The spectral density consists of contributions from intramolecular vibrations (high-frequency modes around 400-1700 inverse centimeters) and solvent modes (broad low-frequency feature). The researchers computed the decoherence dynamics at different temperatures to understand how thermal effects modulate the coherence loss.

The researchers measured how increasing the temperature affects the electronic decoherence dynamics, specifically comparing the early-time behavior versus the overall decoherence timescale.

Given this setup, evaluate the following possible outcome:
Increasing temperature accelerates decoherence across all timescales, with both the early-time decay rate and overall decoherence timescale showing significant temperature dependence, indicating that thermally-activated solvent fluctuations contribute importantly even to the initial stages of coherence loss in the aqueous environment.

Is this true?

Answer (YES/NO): NO